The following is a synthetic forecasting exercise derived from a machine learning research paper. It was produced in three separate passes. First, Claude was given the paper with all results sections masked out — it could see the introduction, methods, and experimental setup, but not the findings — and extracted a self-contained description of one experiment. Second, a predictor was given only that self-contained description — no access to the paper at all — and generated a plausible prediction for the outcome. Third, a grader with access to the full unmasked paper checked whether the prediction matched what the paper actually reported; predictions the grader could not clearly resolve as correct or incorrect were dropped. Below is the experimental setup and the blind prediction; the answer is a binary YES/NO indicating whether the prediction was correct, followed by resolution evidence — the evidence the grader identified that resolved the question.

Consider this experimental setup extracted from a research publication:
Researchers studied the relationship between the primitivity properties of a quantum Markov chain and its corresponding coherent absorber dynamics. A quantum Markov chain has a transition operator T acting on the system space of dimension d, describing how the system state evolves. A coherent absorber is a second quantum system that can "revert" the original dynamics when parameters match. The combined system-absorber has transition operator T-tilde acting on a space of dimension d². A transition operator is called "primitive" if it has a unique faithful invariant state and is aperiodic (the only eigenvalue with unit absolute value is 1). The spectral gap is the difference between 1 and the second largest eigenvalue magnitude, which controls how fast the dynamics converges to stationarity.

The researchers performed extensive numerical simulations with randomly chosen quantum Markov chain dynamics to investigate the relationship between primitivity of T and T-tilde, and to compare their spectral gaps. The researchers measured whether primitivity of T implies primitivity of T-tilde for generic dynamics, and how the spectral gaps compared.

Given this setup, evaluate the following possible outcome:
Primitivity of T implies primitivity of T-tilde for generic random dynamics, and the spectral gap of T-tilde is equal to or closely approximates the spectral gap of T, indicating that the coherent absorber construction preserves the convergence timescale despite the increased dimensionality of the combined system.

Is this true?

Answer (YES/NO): YES